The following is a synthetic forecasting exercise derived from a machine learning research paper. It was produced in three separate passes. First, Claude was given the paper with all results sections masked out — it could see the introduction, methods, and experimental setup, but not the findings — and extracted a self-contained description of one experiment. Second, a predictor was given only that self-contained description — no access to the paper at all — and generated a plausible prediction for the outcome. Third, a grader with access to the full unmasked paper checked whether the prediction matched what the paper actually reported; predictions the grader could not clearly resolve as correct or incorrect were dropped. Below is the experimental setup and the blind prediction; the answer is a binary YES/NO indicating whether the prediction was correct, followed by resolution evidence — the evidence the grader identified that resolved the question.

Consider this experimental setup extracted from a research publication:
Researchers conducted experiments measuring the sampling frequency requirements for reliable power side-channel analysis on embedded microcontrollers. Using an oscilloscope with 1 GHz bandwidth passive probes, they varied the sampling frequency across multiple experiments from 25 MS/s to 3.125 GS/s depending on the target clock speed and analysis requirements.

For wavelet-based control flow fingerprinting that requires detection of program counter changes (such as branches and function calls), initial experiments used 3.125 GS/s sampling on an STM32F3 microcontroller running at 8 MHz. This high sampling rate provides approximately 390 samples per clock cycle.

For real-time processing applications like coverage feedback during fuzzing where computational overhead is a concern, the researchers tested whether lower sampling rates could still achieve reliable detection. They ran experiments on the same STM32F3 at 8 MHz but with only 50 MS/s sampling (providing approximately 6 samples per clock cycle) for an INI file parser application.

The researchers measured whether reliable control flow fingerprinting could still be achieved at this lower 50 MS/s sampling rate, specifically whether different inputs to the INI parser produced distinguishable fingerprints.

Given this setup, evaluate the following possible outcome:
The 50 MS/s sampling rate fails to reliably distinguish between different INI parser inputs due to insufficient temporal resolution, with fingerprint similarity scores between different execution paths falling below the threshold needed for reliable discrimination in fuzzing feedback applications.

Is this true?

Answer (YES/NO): NO